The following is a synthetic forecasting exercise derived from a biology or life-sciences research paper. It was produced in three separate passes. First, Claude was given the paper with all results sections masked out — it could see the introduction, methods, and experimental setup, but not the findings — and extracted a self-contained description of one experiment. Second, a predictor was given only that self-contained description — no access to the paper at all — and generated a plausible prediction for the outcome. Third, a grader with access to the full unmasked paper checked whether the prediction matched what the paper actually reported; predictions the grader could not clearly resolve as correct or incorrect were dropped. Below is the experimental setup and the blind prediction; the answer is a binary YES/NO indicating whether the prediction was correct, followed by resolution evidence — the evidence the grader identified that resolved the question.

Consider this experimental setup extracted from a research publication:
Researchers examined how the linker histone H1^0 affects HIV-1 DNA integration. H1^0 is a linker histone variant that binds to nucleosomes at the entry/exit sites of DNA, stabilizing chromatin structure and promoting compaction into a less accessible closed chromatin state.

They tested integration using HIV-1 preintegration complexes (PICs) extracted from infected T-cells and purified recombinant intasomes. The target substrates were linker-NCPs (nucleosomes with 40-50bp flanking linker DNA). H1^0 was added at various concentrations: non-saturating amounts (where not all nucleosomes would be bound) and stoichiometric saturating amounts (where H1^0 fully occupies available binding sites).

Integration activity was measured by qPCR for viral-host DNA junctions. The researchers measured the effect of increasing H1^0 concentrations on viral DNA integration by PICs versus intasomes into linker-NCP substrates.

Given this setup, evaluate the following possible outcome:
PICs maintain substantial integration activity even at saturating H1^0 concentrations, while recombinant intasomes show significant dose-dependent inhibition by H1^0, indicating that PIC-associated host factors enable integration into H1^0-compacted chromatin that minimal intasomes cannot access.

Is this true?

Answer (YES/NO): NO